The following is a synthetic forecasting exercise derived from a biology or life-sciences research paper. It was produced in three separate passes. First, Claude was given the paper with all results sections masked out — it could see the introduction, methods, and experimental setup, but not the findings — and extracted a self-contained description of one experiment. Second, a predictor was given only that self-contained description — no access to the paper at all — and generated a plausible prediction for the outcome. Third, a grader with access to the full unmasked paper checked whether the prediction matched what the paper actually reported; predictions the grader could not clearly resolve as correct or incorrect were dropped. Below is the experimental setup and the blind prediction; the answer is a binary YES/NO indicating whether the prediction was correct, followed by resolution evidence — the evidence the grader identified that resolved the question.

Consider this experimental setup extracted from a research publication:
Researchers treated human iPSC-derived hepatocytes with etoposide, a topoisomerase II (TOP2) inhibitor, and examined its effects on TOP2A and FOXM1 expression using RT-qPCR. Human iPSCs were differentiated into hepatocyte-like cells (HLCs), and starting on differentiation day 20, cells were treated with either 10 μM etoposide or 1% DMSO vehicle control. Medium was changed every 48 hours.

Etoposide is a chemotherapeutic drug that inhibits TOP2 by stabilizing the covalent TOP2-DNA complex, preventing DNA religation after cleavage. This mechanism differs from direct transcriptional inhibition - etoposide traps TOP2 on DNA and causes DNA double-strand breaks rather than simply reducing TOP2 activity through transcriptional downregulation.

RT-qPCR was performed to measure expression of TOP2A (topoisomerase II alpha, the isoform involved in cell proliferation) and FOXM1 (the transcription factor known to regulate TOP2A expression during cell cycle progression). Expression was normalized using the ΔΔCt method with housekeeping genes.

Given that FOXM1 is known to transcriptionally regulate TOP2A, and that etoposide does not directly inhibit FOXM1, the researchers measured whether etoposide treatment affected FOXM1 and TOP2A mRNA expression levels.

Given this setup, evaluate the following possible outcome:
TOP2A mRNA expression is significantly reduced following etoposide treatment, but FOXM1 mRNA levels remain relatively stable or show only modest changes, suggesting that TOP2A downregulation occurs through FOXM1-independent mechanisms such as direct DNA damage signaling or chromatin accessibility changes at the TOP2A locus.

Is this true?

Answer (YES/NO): NO